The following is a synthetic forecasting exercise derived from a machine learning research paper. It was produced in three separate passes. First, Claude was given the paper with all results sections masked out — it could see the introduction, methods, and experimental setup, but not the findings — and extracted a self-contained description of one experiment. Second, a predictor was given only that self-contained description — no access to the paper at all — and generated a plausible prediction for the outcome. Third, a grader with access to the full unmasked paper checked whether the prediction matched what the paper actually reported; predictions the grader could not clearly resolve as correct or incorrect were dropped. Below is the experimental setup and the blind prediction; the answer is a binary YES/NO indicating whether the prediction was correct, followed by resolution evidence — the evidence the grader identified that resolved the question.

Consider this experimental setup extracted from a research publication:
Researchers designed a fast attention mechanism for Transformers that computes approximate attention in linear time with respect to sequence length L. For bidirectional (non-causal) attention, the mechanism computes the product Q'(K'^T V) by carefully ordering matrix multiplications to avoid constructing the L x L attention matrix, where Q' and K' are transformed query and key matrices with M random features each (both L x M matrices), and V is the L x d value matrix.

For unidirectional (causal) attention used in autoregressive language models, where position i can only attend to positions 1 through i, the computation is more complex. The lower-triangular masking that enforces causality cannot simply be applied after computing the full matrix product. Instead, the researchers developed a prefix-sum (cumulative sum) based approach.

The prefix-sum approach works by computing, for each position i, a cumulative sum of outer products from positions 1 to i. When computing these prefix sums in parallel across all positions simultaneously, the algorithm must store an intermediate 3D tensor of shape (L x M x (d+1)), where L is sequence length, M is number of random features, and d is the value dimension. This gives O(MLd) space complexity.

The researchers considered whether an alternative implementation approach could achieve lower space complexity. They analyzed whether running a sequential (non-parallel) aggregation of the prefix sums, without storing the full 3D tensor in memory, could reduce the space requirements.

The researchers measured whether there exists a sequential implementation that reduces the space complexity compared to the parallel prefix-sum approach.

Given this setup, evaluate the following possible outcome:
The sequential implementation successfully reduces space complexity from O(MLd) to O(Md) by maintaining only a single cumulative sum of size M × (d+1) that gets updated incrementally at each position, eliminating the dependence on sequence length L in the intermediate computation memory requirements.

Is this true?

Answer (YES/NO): NO